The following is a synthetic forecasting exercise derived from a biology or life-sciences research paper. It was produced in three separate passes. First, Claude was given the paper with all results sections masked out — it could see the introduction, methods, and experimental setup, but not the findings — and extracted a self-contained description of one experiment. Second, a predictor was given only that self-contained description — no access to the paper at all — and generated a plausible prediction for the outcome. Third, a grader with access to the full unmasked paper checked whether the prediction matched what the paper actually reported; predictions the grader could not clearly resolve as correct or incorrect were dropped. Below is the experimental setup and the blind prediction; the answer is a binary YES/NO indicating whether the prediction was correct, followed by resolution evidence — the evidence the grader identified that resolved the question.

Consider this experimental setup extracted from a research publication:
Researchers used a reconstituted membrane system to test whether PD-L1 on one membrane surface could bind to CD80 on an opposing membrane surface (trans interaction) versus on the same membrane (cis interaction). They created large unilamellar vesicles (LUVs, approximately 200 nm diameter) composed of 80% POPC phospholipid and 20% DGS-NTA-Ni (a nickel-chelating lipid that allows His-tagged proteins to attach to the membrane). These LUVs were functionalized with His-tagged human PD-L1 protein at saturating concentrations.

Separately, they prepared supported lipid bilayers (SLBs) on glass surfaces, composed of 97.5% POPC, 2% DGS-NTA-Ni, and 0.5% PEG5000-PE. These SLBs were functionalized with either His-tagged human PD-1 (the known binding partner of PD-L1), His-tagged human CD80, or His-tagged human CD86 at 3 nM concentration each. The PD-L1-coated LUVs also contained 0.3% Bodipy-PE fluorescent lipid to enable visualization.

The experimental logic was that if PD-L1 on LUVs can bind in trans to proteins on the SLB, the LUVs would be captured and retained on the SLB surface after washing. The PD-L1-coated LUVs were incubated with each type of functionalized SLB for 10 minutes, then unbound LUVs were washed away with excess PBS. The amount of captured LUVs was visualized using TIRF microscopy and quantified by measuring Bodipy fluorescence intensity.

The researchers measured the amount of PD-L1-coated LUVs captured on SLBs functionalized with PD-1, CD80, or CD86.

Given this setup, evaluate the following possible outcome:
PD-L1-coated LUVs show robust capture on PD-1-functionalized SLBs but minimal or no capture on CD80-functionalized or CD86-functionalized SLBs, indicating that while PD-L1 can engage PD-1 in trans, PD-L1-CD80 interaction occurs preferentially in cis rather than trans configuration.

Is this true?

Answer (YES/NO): YES